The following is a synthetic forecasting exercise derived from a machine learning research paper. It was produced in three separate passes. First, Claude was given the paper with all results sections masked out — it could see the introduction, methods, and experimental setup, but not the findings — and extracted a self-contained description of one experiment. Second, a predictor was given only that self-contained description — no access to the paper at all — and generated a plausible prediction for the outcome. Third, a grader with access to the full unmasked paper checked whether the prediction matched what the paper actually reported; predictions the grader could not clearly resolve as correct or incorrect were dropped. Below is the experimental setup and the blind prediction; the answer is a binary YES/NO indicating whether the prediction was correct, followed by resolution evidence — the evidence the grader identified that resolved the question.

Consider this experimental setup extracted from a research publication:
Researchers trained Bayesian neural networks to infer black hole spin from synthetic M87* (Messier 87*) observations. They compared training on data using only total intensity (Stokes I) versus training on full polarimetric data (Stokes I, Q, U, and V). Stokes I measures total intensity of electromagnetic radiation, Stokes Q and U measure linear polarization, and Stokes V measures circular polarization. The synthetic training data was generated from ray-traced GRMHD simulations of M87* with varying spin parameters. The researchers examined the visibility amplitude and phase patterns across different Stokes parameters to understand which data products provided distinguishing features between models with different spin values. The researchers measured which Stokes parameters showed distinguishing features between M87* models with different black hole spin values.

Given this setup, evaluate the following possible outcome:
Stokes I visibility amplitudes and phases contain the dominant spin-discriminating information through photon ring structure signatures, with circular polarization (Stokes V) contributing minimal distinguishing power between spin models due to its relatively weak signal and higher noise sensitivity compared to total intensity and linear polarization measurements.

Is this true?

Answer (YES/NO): NO